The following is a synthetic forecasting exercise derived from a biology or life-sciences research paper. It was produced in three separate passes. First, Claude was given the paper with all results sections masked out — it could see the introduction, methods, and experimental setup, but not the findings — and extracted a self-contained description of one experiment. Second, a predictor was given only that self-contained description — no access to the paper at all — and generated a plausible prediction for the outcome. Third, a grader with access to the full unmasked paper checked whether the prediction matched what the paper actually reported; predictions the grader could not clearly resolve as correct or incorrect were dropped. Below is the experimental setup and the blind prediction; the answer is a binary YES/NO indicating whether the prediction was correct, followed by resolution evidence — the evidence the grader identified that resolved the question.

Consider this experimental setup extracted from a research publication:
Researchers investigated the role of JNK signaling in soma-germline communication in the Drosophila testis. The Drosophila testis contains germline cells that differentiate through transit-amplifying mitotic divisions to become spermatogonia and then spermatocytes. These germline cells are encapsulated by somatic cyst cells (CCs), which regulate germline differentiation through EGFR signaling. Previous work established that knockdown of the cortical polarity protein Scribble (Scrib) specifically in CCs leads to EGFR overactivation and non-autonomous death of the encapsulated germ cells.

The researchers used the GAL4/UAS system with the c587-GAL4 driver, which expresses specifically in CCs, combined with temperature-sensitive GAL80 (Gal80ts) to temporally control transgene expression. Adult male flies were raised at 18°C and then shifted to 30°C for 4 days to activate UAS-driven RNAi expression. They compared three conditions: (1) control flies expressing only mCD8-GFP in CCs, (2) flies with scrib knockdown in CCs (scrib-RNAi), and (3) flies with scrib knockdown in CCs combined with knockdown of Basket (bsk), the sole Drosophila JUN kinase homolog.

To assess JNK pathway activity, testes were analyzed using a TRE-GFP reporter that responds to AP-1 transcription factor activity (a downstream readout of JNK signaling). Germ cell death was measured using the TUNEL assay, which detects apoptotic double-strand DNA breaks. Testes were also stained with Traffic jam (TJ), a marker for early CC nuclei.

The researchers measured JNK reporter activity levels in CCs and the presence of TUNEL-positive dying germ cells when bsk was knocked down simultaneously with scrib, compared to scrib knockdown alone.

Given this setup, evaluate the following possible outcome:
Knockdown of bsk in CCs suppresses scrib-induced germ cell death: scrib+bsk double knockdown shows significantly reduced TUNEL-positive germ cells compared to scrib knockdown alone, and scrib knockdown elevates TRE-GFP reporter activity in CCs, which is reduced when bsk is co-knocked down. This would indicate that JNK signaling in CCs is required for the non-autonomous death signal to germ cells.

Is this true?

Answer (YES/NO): YES